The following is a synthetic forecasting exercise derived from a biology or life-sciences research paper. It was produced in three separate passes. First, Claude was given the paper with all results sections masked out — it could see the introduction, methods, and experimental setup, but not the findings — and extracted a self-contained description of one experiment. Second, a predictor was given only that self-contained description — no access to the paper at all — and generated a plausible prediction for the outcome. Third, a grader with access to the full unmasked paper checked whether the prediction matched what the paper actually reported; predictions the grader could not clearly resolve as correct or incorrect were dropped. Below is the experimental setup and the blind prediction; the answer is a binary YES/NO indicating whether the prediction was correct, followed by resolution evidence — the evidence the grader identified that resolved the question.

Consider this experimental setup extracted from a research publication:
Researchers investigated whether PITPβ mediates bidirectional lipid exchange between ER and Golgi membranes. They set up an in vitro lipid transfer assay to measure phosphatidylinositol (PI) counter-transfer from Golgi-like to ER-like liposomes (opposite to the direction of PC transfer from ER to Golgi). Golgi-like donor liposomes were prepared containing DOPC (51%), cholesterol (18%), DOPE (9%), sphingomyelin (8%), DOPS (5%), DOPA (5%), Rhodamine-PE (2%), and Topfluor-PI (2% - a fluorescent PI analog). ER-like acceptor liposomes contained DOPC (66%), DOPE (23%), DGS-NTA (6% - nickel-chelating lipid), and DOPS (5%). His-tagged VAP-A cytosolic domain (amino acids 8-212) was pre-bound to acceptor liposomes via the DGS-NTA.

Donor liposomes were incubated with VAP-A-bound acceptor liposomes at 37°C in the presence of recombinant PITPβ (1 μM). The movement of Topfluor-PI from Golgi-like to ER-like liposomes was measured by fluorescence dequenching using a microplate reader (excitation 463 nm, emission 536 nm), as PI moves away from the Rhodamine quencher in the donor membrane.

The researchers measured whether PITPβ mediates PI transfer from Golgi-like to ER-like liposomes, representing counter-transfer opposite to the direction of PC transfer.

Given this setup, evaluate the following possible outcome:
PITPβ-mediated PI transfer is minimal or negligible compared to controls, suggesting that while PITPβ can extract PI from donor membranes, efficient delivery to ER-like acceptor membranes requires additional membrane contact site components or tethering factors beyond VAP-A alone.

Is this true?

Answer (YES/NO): NO